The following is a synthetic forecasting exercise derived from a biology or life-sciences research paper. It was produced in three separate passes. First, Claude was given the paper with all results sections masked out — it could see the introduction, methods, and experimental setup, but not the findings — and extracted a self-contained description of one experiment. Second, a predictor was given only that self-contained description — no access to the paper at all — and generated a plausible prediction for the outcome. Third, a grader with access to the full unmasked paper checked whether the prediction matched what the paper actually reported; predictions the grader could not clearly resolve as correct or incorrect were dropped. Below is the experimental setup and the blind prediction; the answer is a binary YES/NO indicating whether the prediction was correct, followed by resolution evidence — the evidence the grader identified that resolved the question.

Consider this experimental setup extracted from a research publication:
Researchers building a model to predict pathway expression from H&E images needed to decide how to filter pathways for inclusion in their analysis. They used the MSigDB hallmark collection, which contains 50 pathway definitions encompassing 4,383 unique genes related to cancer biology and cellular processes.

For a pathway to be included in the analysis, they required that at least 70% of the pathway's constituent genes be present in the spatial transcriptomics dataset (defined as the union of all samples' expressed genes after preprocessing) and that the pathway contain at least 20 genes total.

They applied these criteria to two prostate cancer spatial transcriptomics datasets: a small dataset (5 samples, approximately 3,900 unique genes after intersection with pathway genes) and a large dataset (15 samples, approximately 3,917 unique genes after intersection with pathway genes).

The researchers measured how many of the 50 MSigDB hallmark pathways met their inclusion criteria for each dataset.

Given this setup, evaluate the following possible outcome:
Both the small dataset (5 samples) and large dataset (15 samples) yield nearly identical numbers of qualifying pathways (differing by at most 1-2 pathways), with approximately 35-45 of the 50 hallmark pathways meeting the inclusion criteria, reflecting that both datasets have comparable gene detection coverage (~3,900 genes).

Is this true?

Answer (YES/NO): NO